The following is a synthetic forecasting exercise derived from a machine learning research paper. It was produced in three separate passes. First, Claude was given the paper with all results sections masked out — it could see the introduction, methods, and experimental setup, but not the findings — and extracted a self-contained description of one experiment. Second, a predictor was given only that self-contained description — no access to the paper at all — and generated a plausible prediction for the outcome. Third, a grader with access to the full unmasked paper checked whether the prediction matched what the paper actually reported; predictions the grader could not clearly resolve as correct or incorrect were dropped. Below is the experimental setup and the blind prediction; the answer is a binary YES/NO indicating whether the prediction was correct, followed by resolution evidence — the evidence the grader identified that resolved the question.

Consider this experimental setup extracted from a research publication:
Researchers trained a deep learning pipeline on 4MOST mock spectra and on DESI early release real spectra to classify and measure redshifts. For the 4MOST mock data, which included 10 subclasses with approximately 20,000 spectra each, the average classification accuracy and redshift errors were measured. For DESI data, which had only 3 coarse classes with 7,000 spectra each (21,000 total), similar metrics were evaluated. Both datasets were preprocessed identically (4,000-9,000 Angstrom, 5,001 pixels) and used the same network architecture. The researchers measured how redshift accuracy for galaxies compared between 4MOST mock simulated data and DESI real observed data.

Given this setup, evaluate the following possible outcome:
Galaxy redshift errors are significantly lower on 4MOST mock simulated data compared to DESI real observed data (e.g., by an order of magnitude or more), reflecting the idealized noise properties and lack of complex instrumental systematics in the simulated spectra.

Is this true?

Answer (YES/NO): NO